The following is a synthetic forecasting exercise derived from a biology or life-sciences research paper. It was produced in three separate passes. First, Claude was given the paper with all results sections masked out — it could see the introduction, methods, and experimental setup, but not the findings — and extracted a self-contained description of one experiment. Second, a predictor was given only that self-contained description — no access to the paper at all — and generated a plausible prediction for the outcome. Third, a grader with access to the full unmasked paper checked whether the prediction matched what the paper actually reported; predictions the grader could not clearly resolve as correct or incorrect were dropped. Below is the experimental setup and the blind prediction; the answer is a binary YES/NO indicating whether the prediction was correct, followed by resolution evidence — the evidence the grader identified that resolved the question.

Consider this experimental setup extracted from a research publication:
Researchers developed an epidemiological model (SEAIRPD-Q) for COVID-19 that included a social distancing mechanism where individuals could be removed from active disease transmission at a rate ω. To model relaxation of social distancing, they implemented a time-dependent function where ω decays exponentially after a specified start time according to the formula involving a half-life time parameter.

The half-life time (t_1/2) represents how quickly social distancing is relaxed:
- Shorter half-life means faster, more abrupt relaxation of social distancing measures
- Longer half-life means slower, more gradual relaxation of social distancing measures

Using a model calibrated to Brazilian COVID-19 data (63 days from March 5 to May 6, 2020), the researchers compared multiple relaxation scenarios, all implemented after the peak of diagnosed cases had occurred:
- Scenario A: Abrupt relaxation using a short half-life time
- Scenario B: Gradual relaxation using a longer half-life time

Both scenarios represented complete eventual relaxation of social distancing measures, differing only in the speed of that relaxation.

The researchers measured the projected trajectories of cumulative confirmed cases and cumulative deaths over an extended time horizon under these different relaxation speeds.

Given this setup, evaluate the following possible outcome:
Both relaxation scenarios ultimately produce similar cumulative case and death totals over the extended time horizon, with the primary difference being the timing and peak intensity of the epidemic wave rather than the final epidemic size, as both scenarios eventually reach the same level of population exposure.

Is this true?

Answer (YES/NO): NO